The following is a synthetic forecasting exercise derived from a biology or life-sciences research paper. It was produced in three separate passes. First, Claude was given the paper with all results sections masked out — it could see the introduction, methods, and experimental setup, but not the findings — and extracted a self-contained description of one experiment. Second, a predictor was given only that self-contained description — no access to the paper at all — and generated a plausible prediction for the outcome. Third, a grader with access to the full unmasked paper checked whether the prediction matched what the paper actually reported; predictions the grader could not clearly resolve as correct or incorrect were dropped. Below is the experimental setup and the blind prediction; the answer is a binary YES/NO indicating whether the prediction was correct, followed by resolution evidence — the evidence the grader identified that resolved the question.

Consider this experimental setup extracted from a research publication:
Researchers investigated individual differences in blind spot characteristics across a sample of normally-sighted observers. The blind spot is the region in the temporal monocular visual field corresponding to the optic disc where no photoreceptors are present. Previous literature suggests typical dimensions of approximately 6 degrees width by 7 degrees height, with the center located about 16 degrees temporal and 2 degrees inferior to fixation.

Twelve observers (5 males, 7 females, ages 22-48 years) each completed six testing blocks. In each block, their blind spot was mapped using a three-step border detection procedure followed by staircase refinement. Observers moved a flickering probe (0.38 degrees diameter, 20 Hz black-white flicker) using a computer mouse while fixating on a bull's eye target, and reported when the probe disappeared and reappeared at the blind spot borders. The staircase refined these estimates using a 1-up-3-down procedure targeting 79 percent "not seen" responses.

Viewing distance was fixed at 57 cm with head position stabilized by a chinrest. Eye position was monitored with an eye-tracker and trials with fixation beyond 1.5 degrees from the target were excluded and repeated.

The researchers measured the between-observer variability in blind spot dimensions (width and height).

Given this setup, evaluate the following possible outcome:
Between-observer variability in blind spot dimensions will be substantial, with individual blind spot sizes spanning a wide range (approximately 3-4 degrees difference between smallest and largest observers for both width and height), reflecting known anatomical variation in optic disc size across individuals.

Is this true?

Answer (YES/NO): NO